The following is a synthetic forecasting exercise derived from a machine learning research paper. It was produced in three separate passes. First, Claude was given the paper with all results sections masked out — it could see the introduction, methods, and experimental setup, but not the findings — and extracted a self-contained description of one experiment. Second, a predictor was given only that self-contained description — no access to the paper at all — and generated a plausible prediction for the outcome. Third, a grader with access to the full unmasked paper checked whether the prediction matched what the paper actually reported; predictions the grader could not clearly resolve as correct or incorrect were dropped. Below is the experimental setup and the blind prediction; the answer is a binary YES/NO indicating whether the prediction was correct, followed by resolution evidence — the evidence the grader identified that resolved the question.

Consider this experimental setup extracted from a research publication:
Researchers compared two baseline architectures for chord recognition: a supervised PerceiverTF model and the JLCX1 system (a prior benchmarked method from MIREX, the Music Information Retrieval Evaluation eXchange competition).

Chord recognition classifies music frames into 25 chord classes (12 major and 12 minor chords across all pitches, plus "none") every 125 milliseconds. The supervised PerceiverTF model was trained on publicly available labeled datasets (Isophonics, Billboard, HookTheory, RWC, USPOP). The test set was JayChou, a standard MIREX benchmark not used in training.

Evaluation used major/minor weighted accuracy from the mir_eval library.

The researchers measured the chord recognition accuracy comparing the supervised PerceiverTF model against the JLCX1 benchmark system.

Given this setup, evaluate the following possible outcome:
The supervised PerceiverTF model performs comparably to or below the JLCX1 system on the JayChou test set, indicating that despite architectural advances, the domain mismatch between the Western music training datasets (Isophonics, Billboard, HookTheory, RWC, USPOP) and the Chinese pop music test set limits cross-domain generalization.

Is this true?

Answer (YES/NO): NO